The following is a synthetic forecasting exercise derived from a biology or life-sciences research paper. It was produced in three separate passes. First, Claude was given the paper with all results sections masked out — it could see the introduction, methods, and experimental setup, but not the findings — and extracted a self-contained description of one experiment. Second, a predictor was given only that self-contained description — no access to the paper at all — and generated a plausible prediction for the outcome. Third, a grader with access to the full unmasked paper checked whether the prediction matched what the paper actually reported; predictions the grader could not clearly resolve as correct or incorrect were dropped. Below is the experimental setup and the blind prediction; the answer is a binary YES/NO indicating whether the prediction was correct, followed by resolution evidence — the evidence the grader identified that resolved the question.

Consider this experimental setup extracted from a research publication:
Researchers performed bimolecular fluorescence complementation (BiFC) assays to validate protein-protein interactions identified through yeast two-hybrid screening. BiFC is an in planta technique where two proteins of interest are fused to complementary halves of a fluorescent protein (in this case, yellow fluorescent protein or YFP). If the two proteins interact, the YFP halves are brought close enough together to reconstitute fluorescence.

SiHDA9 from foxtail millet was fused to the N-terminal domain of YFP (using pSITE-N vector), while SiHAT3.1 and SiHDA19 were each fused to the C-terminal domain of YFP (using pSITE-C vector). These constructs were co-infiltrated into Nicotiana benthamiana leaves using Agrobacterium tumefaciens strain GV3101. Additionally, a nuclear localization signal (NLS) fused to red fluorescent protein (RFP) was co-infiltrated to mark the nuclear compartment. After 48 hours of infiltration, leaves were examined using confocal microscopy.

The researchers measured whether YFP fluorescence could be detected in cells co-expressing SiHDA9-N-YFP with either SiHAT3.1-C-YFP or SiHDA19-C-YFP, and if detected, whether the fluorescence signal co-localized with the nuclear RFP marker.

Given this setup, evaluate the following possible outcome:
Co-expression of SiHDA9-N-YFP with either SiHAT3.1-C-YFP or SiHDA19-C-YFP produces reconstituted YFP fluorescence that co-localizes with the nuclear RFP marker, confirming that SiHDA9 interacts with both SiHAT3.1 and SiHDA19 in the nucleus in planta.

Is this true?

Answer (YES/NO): YES